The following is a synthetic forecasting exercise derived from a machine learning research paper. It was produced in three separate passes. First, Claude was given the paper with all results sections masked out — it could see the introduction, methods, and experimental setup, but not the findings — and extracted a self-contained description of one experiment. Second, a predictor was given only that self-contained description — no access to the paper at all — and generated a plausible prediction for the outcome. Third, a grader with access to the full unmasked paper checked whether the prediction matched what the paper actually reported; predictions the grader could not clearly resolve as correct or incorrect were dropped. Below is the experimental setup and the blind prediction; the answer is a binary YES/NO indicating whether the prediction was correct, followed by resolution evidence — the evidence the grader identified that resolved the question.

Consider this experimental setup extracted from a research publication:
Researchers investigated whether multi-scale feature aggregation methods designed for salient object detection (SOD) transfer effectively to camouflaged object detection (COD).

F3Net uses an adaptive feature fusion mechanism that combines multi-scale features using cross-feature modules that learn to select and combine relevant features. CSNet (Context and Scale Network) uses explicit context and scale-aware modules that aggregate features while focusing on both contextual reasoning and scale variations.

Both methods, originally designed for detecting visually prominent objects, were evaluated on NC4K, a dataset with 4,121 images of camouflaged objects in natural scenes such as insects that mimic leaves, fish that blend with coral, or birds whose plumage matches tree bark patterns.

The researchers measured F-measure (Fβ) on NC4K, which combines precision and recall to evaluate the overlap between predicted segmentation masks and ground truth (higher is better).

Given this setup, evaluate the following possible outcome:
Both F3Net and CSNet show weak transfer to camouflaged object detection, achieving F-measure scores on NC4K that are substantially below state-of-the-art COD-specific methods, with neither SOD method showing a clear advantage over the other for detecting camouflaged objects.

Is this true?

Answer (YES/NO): NO